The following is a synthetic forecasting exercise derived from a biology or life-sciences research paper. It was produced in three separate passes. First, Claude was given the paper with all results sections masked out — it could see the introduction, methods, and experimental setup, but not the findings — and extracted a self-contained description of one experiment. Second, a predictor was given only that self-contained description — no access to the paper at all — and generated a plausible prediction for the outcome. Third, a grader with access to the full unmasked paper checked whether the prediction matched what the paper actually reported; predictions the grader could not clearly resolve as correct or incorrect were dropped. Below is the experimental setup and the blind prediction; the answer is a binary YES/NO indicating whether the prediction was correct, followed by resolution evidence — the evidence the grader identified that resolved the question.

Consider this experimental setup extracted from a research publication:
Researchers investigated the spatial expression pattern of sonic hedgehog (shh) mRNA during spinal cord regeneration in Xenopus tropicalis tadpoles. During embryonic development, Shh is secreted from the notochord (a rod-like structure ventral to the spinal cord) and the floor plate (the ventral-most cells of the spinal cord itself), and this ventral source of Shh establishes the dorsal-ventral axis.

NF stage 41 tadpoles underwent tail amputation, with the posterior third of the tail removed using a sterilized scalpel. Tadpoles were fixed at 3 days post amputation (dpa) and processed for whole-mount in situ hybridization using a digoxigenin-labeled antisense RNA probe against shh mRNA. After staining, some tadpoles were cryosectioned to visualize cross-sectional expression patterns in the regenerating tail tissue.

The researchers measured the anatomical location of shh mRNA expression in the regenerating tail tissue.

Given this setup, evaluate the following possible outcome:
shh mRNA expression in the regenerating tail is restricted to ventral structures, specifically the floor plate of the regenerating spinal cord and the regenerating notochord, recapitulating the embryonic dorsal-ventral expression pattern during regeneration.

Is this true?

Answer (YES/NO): YES